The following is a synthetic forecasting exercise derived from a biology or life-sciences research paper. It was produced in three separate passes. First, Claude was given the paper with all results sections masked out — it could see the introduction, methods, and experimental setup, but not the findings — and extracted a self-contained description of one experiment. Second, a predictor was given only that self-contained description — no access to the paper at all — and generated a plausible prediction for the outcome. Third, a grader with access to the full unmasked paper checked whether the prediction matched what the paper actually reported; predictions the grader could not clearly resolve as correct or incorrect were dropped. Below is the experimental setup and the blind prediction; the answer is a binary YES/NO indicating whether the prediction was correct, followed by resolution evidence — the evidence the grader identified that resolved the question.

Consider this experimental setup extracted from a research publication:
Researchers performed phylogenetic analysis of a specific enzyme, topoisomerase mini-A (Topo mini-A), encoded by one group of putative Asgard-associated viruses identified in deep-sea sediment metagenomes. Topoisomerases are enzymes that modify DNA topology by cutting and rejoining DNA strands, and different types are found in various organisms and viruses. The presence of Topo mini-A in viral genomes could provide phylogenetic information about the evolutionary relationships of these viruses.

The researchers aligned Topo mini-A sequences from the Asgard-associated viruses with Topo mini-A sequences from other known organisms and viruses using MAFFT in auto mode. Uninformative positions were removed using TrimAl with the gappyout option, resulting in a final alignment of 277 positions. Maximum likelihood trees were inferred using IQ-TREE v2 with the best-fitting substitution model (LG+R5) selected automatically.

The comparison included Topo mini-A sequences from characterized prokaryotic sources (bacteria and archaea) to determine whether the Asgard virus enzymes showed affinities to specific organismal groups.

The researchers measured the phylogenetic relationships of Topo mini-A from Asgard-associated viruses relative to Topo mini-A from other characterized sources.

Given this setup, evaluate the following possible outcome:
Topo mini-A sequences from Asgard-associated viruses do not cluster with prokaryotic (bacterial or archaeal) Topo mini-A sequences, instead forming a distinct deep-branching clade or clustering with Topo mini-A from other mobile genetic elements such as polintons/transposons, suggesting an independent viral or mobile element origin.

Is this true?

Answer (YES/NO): NO